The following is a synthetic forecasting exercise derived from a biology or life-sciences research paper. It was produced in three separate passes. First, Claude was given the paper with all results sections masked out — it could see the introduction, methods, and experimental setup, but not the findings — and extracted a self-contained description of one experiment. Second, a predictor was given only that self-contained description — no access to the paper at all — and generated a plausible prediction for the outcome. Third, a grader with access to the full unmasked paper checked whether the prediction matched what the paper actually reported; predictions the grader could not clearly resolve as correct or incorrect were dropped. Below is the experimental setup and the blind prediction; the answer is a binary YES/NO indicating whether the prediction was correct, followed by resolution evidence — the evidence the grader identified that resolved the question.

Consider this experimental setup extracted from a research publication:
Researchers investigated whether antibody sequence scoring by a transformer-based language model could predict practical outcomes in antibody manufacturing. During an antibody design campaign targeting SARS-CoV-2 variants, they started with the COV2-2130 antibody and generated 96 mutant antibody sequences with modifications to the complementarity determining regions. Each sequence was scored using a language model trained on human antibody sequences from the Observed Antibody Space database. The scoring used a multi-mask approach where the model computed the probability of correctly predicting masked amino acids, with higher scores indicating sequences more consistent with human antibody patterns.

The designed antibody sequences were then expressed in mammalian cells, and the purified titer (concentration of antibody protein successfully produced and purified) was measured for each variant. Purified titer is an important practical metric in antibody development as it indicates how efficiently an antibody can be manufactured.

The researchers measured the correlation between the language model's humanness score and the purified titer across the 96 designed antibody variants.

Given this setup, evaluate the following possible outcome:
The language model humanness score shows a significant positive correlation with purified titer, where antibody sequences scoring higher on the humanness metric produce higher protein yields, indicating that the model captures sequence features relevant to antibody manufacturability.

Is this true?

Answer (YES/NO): YES